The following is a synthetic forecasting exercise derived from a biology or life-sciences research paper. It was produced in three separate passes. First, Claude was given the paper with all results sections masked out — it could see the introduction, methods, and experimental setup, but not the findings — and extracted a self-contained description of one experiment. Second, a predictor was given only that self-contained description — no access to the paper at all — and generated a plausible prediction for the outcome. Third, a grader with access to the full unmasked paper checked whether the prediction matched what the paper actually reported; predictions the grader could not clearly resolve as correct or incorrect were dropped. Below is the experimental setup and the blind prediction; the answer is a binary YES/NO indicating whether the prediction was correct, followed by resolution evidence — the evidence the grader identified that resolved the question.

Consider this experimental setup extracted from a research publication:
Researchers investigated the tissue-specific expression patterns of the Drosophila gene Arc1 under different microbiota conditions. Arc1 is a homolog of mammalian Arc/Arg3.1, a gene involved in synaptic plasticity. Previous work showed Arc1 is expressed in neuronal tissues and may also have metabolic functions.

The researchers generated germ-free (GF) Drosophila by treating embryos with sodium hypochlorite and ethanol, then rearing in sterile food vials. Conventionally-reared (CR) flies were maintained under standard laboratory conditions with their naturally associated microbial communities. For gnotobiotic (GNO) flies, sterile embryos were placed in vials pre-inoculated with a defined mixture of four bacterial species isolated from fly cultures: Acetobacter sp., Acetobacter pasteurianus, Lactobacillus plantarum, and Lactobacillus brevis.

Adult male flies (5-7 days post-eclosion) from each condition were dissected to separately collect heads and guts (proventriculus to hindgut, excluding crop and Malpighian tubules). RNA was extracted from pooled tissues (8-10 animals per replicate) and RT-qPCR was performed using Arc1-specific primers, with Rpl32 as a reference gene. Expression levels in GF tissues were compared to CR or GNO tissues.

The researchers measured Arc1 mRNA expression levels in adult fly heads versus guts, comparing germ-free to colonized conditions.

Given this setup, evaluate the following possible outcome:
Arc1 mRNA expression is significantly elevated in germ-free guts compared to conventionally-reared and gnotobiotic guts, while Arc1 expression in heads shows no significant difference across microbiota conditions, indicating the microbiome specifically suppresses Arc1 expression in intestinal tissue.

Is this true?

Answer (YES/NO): NO